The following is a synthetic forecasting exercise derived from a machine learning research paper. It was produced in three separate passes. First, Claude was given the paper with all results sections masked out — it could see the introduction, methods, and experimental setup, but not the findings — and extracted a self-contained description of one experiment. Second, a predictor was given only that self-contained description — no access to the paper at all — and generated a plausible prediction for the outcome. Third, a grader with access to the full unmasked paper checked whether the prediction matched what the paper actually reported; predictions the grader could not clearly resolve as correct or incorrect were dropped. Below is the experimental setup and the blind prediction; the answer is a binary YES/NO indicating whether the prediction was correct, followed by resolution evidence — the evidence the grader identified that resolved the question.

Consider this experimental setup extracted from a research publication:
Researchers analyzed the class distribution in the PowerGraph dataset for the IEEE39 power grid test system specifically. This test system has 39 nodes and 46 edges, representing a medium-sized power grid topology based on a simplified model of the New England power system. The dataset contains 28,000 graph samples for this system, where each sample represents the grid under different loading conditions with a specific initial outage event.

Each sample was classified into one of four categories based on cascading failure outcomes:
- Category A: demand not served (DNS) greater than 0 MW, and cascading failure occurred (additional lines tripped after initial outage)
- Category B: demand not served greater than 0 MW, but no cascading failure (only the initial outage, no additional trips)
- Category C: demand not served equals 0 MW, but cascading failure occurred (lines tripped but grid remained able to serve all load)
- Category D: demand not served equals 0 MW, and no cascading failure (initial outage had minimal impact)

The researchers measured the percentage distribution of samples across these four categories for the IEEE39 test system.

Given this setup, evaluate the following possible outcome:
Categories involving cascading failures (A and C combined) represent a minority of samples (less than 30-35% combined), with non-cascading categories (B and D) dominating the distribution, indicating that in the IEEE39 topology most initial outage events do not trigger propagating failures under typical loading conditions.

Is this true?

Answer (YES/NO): YES